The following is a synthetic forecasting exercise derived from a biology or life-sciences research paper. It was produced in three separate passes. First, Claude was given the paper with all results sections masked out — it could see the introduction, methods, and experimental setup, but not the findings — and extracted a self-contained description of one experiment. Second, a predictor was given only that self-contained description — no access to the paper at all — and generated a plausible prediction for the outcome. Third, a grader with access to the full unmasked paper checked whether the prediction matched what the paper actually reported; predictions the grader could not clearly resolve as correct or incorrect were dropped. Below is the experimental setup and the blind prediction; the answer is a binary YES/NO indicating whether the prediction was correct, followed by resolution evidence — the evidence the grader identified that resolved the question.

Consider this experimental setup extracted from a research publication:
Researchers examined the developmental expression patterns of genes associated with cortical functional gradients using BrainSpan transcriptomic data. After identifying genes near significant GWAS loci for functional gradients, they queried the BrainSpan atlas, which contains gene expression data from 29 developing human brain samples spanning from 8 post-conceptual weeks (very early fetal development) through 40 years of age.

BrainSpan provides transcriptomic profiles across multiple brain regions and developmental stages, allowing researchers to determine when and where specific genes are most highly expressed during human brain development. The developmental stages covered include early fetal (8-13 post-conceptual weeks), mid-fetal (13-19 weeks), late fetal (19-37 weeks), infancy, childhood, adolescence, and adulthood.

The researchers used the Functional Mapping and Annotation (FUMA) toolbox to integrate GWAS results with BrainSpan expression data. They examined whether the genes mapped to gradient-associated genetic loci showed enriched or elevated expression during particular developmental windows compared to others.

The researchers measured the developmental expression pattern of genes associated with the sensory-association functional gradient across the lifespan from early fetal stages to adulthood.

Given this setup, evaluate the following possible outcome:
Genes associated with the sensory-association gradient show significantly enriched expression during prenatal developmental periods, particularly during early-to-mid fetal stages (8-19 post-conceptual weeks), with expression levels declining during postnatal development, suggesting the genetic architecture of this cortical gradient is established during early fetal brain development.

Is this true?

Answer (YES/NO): NO